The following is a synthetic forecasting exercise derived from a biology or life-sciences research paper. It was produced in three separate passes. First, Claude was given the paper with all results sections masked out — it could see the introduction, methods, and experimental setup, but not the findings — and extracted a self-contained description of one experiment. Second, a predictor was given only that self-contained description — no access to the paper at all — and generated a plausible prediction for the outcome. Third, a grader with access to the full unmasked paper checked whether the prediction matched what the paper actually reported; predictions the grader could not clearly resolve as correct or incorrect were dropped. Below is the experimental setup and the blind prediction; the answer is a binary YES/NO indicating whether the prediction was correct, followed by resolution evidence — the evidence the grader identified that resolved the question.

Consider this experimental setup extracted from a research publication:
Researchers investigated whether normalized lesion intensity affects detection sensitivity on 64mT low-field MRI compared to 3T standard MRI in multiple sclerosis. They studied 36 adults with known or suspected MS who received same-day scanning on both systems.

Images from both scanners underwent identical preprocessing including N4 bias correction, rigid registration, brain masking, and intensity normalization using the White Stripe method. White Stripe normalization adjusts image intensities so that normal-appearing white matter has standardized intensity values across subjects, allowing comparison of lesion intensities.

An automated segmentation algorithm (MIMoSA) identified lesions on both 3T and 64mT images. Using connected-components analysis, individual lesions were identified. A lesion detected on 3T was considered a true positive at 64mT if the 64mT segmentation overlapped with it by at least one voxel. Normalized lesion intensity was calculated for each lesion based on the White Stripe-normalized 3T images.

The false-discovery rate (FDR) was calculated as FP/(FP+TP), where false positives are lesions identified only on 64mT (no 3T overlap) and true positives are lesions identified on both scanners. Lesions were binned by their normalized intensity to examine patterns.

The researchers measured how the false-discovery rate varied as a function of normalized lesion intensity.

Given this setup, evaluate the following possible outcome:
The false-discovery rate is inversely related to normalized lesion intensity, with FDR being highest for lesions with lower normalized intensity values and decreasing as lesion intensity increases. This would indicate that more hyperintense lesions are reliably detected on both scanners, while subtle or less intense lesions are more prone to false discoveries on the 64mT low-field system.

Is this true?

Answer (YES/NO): NO